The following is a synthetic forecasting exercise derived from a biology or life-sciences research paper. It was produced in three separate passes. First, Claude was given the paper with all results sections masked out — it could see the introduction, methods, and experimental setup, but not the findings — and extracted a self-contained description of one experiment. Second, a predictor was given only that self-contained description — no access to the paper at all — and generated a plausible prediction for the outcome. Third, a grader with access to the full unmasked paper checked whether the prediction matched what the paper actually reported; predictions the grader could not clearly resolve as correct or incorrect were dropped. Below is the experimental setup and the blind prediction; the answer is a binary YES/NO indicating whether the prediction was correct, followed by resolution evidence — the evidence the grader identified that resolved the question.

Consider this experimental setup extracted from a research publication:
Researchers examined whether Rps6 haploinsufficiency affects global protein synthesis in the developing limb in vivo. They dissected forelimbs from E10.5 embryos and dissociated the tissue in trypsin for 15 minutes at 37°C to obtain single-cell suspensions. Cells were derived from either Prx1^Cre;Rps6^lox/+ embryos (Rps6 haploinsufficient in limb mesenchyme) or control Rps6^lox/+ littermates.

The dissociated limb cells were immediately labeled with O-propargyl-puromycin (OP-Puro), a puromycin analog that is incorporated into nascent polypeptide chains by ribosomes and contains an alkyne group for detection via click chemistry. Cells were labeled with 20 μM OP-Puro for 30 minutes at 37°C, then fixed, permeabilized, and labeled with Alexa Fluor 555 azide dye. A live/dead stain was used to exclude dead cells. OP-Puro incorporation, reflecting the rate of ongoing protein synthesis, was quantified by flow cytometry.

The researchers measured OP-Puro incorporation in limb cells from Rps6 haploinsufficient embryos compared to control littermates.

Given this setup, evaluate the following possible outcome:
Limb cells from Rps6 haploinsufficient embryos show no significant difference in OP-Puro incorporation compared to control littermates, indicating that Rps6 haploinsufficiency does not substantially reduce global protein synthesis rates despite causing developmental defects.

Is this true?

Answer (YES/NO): NO